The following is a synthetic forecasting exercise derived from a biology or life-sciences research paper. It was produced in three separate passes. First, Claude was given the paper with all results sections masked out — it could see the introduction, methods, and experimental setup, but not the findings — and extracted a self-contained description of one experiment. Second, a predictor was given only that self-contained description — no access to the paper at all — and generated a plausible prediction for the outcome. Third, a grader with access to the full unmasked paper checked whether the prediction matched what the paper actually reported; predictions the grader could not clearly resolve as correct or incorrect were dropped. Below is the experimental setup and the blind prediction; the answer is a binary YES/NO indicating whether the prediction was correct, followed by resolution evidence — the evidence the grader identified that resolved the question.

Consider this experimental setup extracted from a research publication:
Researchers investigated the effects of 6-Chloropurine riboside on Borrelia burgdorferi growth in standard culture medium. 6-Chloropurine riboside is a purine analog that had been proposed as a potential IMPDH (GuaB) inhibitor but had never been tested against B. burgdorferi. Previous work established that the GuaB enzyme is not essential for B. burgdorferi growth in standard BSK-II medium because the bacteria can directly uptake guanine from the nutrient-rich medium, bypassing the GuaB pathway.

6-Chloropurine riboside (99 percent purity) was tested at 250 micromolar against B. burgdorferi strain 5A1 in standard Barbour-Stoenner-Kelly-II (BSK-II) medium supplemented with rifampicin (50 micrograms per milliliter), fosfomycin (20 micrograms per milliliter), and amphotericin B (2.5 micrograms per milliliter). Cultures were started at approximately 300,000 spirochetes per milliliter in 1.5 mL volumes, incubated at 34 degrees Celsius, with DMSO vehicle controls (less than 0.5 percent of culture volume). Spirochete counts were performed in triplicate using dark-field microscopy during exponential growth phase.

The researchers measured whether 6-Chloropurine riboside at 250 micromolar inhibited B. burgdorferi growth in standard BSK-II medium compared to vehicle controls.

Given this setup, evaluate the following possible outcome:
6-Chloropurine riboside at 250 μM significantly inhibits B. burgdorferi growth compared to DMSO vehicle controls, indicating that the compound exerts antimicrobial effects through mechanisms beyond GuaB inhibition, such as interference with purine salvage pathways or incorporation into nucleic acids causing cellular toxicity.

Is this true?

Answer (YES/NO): NO